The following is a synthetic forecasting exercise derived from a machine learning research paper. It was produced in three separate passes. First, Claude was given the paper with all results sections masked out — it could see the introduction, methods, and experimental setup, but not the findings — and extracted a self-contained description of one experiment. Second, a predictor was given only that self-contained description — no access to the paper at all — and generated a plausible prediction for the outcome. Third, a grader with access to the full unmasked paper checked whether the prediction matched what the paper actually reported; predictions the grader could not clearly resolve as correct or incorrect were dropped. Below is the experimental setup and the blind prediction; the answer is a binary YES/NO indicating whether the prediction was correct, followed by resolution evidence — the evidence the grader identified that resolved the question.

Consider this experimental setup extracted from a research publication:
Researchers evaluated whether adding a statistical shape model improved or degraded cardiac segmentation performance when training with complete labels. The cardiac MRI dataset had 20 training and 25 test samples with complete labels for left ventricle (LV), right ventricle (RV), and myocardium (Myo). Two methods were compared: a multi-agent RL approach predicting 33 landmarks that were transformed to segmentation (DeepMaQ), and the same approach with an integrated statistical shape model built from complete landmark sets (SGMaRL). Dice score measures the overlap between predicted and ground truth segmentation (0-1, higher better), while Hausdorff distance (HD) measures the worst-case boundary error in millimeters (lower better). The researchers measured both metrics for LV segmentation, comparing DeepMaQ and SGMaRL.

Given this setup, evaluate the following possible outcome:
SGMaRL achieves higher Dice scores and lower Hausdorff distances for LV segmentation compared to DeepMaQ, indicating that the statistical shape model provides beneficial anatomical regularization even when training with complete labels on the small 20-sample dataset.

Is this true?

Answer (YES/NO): NO